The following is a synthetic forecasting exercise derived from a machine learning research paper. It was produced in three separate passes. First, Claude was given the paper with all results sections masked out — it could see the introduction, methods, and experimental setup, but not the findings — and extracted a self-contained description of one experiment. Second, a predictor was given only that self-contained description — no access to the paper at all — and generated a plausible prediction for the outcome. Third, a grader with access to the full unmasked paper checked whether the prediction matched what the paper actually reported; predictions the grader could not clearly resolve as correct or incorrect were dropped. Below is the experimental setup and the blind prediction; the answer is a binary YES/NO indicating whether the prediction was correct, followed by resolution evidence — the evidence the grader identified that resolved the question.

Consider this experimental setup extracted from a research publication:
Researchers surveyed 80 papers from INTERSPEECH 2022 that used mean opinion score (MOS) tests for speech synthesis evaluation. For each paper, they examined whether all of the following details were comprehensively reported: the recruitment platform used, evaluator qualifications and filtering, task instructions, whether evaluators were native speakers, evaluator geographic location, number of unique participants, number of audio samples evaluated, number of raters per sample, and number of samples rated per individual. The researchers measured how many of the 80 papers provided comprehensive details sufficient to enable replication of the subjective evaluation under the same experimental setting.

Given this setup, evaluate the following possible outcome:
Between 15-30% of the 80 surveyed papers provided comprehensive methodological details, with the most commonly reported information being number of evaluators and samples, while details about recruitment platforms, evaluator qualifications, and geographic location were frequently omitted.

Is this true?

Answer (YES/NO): NO